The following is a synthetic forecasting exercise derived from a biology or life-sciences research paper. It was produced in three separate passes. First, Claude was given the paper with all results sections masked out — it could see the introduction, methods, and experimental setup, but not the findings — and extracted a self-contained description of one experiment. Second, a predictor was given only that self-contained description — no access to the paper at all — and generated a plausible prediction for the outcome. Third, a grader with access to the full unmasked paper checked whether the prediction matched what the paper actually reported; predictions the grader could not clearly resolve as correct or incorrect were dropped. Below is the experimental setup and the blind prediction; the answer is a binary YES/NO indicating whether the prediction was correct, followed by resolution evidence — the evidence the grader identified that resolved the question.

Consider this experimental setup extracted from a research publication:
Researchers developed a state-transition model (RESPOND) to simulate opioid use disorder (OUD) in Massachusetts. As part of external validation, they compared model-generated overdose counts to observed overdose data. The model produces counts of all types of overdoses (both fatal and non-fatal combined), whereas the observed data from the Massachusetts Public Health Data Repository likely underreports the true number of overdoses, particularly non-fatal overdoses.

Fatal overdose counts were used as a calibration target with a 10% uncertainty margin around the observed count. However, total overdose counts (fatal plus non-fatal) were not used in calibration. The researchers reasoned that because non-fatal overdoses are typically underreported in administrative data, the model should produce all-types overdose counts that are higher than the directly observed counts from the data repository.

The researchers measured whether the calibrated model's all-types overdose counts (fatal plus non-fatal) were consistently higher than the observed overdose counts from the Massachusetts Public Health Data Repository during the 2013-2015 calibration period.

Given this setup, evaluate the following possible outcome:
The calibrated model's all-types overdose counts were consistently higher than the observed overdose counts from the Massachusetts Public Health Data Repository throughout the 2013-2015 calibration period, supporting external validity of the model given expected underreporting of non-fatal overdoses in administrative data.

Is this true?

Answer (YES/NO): NO